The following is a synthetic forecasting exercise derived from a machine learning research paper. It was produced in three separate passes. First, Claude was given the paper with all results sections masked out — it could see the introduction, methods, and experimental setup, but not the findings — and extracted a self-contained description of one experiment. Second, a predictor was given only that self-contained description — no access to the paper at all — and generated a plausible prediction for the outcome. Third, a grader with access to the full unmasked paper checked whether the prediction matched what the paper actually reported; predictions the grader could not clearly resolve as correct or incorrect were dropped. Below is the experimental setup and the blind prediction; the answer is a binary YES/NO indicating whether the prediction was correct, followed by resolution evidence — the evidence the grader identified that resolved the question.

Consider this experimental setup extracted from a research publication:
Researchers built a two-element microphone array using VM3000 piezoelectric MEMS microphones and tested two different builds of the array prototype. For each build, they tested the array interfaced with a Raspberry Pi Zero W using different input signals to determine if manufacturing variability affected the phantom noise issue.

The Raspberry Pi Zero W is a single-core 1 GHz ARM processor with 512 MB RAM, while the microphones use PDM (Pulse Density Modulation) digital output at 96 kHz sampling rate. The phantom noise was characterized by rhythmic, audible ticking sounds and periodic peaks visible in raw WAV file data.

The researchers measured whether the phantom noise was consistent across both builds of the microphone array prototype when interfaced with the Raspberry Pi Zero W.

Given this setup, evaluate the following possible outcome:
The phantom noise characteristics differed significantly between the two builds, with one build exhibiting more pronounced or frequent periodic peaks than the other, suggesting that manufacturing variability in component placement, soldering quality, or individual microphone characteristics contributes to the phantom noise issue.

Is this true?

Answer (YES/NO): NO